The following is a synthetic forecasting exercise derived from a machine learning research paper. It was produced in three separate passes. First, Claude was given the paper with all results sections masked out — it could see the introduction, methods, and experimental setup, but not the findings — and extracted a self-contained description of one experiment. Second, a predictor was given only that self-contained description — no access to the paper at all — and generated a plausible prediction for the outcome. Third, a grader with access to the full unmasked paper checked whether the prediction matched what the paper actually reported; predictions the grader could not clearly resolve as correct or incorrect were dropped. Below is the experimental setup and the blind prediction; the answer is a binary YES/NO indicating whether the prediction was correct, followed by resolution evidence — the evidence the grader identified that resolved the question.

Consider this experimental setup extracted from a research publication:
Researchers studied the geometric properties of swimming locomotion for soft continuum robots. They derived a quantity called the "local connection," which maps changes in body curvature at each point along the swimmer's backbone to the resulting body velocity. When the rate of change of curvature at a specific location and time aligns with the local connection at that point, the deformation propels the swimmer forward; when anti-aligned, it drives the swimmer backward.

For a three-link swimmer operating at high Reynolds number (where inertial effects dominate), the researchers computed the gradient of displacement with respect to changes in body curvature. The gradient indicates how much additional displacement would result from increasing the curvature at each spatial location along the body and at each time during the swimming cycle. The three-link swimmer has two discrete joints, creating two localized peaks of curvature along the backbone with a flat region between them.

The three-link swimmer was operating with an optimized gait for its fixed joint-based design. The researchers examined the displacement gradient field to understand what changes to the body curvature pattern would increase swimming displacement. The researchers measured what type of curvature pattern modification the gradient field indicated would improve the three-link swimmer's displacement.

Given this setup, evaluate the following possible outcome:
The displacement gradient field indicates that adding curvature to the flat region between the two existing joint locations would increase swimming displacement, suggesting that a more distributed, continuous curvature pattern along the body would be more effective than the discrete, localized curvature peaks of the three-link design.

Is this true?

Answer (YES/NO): YES